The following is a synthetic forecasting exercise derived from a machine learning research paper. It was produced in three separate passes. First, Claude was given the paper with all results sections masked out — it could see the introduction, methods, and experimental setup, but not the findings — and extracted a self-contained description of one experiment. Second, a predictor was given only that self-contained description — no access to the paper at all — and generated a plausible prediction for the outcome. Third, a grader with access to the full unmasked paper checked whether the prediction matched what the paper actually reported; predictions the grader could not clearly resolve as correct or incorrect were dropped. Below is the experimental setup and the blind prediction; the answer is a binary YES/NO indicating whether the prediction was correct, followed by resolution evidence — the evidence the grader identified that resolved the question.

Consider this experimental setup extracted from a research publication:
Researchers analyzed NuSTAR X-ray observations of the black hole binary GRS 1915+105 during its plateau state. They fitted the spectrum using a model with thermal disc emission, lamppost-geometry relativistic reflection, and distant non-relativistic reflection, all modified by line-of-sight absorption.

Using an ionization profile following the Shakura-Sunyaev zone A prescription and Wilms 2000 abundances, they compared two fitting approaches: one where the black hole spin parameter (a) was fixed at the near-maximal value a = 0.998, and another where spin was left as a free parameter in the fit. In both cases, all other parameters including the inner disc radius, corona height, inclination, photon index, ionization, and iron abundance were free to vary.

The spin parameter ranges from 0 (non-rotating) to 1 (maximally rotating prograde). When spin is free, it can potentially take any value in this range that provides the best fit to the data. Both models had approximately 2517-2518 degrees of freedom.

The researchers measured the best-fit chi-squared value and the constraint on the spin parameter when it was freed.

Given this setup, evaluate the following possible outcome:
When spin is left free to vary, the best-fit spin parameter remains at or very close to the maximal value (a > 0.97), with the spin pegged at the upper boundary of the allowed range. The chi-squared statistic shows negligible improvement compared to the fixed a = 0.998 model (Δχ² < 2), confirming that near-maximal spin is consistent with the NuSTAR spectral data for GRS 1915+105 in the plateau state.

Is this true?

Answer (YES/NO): YES